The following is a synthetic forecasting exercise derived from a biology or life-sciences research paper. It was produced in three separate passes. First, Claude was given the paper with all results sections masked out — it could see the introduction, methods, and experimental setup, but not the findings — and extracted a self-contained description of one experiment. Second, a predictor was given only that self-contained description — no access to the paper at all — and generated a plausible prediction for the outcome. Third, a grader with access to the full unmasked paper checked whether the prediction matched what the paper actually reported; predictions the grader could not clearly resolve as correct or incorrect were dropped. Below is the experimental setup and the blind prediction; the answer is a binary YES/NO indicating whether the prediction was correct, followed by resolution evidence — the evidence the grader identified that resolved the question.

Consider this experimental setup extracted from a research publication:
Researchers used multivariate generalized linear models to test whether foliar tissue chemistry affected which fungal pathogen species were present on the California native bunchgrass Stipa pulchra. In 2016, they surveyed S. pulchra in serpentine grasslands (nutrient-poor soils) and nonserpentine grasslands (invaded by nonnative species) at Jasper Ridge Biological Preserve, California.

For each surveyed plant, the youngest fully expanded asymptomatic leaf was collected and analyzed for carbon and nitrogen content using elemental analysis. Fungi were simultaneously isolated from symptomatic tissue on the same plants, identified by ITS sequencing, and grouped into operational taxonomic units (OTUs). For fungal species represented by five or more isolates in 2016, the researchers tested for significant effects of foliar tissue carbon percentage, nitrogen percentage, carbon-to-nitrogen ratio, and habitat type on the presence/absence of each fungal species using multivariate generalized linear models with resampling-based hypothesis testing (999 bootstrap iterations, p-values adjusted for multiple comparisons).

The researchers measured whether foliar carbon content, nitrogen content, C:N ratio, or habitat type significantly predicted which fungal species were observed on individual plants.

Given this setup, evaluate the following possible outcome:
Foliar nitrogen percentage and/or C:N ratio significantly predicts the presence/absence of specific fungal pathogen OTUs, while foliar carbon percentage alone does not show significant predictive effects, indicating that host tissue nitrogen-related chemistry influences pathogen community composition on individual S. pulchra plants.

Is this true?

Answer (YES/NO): NO